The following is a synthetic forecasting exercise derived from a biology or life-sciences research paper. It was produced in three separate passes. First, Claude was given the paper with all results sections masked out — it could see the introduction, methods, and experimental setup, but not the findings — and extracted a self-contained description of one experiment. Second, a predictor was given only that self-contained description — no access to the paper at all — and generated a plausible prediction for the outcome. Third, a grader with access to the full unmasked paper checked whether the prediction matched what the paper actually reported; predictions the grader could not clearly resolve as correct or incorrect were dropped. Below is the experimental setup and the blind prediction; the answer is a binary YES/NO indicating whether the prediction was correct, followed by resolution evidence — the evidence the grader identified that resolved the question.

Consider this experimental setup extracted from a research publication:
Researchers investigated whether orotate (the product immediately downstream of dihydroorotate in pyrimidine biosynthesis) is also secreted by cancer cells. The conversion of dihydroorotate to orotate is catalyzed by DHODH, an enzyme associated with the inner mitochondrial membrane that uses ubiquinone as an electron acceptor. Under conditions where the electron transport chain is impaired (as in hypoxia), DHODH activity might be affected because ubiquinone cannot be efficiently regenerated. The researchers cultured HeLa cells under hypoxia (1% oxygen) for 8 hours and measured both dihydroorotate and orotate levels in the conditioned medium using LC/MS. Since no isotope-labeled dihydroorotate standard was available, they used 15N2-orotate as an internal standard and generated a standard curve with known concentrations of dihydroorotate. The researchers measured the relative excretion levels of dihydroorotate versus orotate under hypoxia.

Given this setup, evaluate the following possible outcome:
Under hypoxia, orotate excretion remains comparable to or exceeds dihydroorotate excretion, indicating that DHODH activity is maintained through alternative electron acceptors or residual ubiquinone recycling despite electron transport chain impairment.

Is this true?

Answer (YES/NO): NO